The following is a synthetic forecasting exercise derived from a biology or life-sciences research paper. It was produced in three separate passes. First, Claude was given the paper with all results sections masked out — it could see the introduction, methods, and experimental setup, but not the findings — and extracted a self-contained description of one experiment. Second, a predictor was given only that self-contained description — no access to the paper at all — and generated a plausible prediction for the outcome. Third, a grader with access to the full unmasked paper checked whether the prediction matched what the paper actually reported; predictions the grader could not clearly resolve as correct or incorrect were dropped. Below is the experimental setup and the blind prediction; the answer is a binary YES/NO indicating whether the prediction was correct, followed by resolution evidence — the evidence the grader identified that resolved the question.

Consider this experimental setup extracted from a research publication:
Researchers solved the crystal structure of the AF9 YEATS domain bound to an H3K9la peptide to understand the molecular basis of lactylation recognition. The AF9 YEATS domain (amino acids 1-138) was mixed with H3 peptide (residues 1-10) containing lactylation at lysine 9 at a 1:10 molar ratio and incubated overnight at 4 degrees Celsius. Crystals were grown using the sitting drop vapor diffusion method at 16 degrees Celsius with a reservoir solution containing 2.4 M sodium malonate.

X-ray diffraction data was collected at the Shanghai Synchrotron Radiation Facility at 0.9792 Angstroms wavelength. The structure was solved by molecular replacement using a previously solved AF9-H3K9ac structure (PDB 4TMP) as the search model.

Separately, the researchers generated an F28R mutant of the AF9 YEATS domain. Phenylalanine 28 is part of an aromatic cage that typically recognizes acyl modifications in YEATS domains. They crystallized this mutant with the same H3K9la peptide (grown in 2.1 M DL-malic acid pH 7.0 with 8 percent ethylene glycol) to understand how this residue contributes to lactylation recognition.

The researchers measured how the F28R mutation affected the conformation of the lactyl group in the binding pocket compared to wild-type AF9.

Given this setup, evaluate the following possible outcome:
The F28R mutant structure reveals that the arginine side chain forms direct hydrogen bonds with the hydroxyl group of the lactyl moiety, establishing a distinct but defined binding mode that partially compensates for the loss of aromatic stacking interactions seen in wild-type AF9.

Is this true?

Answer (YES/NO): NO